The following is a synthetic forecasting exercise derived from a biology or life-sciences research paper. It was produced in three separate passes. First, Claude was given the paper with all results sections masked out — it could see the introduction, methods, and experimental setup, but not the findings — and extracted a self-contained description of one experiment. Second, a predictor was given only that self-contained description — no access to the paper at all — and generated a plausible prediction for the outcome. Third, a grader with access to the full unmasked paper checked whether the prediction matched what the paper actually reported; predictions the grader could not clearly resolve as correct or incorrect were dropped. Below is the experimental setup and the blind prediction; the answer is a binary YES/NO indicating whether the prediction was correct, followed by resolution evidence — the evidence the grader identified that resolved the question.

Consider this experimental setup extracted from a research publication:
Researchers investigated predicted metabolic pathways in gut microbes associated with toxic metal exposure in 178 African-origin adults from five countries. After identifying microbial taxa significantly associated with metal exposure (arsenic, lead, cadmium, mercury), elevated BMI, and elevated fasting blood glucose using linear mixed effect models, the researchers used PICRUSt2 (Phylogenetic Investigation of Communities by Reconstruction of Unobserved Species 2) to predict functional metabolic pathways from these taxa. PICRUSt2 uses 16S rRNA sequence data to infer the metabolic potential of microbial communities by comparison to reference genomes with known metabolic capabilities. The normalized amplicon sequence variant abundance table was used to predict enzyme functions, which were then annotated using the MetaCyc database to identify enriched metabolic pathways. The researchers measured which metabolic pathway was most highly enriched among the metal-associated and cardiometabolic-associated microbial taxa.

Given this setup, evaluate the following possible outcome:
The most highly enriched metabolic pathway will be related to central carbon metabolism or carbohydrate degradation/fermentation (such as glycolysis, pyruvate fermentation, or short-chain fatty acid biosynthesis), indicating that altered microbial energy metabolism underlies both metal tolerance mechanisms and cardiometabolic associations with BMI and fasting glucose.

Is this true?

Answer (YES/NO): NO